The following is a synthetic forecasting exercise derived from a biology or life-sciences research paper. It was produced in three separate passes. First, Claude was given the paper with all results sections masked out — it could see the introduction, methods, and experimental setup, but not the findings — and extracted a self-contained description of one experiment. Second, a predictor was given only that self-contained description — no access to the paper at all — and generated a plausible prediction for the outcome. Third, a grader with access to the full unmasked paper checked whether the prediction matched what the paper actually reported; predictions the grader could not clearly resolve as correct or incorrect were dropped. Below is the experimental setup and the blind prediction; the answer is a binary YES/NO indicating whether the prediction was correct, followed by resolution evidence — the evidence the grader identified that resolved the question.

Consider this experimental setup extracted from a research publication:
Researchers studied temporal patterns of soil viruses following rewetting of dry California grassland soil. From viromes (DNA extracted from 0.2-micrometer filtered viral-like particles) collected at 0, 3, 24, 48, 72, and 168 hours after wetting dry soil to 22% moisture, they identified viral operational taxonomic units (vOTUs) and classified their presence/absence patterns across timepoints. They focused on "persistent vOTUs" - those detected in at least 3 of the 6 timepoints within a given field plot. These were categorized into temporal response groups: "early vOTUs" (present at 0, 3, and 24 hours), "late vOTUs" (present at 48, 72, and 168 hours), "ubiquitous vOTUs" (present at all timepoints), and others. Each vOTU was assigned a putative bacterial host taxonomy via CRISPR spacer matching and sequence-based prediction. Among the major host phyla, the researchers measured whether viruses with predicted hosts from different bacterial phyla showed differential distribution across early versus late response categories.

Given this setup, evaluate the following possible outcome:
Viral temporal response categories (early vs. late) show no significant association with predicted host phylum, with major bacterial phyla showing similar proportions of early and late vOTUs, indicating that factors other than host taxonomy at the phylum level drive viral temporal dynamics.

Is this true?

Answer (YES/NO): YES